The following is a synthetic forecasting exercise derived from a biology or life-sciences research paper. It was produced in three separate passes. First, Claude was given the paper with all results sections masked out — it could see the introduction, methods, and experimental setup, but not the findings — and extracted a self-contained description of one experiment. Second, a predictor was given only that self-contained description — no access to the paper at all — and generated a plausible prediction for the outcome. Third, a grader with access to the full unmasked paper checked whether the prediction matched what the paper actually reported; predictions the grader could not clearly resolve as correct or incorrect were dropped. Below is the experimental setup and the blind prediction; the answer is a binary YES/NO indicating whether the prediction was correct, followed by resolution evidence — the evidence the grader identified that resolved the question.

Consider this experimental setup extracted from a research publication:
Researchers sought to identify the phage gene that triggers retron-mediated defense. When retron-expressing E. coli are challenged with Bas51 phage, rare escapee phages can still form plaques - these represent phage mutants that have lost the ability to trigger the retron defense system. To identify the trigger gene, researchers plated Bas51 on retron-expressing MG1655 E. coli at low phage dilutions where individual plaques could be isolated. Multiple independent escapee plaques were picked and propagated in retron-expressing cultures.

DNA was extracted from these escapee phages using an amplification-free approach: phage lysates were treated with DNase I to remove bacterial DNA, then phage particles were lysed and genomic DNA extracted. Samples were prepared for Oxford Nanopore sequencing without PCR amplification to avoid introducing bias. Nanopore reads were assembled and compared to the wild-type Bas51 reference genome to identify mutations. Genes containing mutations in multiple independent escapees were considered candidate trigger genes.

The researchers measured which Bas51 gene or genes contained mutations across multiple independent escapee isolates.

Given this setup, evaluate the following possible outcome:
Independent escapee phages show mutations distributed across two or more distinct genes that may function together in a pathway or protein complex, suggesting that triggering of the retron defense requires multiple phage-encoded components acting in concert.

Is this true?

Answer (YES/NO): YES